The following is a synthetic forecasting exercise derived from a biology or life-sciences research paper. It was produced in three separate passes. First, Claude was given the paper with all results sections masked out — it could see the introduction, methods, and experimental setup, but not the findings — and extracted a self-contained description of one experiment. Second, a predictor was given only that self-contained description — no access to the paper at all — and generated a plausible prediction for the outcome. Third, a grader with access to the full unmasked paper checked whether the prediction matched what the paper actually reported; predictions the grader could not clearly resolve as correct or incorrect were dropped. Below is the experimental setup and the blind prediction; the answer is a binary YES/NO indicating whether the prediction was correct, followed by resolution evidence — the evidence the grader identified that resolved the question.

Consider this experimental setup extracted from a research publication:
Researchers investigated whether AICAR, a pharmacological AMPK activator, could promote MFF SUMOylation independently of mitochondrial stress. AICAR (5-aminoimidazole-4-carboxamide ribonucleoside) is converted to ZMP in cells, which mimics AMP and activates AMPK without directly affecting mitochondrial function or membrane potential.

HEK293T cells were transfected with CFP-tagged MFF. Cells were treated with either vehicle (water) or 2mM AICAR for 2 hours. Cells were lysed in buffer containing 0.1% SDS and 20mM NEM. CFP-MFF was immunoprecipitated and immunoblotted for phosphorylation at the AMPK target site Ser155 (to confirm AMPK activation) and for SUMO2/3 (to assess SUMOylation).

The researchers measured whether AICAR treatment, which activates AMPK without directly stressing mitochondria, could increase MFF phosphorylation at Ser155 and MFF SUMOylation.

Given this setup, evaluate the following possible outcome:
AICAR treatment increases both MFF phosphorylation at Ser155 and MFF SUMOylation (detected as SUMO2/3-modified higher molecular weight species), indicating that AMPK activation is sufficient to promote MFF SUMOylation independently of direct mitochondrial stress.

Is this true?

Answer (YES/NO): YES